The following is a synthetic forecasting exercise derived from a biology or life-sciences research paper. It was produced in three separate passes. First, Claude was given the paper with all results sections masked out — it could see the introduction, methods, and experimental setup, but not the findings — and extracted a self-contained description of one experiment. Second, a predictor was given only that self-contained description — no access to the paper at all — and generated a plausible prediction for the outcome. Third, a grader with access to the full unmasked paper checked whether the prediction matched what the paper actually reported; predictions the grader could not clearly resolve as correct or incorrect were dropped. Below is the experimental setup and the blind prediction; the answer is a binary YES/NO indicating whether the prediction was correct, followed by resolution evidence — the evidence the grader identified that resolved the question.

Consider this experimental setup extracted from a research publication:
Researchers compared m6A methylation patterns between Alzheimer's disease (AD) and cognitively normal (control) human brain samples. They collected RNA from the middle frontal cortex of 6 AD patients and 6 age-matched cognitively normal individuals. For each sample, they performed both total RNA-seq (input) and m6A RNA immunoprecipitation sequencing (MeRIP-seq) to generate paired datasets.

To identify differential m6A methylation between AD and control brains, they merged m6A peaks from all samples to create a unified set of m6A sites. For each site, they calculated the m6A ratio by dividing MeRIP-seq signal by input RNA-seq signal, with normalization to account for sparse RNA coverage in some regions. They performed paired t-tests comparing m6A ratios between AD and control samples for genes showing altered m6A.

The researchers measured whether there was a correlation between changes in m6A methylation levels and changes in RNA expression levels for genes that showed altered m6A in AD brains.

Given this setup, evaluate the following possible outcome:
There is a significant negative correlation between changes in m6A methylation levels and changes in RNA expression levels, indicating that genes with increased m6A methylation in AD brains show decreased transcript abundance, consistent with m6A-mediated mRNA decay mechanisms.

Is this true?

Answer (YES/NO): NO